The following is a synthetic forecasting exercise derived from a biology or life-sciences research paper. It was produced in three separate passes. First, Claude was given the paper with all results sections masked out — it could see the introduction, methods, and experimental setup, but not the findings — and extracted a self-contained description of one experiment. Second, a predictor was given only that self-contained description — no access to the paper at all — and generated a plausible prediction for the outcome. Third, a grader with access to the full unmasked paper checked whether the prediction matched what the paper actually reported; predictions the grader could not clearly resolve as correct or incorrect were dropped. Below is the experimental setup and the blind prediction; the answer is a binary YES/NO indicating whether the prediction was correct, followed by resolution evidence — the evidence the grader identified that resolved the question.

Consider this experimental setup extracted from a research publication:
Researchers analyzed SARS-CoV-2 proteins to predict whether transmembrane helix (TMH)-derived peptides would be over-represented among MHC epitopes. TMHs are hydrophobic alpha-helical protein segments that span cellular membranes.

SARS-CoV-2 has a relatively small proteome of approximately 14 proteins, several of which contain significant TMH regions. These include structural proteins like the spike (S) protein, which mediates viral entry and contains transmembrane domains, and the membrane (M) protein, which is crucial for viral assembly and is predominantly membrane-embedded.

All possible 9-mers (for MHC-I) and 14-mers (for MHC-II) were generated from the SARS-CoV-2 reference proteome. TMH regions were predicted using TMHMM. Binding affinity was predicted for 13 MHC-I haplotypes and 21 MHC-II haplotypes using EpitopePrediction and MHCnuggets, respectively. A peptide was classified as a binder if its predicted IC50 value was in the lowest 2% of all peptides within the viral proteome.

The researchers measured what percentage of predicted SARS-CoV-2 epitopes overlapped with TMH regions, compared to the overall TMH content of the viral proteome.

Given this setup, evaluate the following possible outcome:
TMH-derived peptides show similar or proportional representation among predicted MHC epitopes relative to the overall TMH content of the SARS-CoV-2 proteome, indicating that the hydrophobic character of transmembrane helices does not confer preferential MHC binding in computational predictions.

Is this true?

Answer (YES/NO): NO